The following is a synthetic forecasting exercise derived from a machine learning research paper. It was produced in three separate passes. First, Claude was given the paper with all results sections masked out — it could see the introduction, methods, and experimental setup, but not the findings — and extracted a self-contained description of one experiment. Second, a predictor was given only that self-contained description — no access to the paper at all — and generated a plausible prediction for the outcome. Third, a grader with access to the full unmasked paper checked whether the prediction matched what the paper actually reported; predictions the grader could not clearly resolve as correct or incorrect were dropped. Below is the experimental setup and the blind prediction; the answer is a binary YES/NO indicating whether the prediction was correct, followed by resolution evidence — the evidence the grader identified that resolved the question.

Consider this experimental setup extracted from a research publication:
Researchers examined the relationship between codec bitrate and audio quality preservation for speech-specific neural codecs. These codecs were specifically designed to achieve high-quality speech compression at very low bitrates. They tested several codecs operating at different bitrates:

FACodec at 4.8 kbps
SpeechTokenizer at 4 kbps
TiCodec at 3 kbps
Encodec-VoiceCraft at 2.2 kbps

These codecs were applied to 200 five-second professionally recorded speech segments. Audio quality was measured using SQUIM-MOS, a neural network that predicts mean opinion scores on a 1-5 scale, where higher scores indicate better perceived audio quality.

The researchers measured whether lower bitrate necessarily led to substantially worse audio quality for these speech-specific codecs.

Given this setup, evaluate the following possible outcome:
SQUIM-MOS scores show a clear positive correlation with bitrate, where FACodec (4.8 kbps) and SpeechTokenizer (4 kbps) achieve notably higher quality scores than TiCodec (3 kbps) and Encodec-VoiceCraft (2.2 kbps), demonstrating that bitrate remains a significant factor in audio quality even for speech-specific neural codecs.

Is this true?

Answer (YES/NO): NO